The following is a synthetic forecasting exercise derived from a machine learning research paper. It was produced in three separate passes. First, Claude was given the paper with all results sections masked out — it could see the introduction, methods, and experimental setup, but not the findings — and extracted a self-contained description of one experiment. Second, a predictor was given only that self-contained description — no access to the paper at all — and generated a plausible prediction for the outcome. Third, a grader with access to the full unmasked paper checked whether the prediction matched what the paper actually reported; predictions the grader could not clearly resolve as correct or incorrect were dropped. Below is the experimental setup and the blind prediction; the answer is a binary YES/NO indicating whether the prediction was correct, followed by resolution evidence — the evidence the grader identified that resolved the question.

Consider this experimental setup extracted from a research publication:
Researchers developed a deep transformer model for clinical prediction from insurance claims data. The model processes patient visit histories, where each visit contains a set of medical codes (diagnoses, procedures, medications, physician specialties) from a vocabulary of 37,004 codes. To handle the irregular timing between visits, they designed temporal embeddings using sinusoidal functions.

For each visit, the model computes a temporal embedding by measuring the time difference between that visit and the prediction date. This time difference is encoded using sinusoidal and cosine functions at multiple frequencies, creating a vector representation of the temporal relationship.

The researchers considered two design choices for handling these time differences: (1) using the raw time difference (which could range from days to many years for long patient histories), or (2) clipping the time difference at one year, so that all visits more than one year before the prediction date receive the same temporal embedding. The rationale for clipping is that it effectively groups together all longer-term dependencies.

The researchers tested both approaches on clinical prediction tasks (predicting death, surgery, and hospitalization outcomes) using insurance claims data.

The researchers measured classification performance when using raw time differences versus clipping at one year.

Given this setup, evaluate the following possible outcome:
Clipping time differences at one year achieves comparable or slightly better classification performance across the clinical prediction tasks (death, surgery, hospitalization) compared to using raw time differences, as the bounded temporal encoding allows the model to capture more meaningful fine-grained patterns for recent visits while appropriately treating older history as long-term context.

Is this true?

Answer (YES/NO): YES